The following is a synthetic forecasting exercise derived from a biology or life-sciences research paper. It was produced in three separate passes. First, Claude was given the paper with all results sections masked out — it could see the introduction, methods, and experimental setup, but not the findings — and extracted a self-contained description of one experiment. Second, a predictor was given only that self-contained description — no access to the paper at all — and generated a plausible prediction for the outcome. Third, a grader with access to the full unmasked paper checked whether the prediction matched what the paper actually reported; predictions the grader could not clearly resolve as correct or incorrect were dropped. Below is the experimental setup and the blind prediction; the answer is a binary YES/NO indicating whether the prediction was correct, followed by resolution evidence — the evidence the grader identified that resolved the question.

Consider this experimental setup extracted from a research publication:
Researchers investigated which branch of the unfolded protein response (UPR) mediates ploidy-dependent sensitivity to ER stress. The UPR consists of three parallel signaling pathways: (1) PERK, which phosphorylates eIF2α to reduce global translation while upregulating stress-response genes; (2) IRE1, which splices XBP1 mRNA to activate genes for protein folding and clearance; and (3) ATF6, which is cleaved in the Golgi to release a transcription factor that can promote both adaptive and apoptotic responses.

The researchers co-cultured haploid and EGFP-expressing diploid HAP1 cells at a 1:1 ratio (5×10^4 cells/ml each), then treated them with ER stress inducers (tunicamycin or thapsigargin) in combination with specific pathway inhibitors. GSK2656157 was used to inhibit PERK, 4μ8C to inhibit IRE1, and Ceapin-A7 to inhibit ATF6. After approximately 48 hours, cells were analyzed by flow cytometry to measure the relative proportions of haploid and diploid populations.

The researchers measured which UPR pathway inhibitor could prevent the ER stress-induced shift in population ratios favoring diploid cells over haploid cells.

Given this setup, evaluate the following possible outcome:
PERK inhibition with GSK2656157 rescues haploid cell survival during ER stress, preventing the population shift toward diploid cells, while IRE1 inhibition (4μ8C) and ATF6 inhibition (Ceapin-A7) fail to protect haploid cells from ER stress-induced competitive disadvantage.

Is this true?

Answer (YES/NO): NO